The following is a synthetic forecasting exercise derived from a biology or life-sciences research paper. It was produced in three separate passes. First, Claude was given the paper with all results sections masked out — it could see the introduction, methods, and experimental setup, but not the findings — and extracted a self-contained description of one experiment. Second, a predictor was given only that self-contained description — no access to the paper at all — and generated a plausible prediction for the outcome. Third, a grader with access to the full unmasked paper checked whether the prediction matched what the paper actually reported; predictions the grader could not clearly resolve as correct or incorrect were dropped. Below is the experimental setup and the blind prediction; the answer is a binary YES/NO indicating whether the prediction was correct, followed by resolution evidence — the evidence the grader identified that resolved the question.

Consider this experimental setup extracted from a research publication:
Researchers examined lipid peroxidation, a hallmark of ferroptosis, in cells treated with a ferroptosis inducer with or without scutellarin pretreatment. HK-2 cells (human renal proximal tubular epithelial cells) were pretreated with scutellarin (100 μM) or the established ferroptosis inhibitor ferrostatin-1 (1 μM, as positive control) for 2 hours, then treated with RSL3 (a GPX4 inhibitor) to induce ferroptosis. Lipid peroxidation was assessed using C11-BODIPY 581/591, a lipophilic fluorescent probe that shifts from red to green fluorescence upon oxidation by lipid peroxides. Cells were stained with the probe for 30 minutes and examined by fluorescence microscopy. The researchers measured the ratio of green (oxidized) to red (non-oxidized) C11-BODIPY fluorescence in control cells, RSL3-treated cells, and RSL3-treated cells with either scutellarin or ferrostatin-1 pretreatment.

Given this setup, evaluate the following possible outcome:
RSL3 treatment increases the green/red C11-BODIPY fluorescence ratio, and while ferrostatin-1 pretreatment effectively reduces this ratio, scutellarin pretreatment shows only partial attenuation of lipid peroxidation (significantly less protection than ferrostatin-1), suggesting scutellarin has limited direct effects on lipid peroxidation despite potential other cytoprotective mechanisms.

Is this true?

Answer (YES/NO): NO